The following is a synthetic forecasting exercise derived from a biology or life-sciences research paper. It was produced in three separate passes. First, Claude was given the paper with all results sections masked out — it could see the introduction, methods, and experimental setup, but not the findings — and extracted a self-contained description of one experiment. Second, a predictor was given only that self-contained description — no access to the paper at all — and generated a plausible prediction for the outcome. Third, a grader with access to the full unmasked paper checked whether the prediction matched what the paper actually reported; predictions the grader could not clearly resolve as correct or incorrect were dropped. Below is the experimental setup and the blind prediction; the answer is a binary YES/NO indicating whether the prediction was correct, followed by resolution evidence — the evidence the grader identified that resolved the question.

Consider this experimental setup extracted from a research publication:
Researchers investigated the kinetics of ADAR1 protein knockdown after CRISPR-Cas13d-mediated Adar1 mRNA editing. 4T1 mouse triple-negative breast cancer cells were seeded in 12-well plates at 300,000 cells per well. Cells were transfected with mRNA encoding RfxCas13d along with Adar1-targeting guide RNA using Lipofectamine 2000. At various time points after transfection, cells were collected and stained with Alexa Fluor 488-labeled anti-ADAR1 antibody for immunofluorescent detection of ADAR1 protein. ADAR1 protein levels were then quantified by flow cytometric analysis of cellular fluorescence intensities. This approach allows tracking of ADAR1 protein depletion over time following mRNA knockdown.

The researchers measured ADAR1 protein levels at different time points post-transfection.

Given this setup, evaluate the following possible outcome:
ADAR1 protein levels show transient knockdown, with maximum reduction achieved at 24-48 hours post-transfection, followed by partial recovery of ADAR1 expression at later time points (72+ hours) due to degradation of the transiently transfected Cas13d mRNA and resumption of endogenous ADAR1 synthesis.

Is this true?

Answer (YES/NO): NO